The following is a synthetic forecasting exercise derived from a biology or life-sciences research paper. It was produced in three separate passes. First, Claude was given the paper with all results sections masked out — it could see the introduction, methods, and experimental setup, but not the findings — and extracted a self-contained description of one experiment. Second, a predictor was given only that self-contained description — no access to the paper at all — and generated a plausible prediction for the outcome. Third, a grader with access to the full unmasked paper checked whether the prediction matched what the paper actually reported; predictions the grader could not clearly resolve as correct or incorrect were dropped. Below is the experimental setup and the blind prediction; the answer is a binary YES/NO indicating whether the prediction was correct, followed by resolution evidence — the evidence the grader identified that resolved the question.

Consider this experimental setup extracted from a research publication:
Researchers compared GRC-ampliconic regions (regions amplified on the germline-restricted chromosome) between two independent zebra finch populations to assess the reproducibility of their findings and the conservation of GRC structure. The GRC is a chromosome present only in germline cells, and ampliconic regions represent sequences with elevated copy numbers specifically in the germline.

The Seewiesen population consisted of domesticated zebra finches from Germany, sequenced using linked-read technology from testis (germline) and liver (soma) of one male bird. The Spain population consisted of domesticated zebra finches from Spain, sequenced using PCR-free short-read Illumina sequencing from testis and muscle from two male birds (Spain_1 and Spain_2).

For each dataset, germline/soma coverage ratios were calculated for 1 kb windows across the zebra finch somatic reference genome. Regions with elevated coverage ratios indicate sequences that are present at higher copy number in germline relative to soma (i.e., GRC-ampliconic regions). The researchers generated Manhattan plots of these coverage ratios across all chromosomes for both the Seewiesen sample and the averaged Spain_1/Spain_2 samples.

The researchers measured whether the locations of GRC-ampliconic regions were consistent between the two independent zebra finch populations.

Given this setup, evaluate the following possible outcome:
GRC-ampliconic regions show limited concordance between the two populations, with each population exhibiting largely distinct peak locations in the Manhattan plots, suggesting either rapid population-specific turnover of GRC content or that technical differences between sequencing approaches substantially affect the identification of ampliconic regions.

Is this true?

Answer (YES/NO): NO